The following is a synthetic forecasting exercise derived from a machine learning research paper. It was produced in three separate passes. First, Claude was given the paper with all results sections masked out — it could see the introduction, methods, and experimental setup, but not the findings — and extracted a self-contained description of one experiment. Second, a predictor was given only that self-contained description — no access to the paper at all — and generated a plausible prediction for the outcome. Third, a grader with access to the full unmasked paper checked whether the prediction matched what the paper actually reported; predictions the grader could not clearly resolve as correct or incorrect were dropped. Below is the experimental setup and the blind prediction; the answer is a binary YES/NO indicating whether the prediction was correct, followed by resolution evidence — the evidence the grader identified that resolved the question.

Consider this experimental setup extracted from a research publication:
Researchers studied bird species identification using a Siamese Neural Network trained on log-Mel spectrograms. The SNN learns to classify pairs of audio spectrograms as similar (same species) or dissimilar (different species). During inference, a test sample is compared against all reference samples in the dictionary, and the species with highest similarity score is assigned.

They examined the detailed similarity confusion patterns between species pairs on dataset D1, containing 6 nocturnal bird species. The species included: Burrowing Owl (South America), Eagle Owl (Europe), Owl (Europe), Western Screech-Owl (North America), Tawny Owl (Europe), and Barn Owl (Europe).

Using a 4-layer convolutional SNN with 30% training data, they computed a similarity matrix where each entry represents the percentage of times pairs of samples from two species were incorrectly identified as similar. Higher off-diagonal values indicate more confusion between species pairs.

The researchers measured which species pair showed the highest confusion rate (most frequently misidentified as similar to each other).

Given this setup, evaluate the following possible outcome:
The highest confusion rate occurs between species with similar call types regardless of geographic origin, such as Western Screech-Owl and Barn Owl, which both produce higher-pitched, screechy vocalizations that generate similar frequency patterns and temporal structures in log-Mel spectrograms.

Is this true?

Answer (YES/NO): NO